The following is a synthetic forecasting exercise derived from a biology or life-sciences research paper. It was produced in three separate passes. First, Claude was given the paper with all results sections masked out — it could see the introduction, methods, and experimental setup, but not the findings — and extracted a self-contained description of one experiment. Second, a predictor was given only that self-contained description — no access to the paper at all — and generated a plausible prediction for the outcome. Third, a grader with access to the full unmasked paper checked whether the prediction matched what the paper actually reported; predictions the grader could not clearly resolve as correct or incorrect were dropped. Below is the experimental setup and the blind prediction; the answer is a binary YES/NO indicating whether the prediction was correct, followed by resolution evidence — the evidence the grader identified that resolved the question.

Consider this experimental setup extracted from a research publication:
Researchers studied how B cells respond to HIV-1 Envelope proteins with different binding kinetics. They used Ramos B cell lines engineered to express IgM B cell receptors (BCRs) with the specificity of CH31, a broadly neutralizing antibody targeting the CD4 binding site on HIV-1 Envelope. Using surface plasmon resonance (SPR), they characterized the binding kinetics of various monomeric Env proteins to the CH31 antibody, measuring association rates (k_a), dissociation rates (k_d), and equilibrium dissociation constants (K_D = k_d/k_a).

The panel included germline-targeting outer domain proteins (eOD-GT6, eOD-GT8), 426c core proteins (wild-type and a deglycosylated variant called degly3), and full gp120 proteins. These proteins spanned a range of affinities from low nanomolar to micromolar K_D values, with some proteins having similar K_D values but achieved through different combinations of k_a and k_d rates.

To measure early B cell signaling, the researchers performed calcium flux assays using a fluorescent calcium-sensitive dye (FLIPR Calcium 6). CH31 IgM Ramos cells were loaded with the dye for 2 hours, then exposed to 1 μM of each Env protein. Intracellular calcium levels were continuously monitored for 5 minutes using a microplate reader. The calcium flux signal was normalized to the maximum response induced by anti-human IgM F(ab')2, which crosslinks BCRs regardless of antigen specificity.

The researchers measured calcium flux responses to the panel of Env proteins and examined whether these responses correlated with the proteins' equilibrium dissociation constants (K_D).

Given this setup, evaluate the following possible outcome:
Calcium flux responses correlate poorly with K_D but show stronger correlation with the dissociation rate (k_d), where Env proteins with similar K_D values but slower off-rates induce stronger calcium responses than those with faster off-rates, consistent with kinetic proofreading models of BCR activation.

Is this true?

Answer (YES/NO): NO